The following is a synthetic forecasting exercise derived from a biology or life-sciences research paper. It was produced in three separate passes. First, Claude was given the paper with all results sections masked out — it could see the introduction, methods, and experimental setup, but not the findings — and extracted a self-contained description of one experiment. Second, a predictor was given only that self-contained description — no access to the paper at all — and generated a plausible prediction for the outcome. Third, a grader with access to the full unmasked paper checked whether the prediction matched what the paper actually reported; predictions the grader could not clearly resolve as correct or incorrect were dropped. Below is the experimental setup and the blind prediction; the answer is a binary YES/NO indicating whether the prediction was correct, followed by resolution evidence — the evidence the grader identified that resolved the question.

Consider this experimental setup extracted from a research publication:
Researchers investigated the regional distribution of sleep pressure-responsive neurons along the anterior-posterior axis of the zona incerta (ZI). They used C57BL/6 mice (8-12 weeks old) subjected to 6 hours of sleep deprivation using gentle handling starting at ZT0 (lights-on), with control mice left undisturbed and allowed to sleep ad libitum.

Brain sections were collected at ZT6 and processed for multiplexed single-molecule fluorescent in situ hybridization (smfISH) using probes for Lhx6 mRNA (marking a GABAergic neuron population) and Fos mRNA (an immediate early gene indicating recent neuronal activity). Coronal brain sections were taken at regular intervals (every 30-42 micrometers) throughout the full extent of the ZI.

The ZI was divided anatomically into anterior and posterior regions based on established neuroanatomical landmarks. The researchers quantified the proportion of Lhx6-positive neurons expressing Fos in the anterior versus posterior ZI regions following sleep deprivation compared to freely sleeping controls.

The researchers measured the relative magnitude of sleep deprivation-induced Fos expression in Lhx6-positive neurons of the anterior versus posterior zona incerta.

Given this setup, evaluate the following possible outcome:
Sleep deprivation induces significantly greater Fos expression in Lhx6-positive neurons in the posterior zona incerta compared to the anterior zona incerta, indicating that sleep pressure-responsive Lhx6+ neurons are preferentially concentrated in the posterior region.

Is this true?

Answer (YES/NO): NO